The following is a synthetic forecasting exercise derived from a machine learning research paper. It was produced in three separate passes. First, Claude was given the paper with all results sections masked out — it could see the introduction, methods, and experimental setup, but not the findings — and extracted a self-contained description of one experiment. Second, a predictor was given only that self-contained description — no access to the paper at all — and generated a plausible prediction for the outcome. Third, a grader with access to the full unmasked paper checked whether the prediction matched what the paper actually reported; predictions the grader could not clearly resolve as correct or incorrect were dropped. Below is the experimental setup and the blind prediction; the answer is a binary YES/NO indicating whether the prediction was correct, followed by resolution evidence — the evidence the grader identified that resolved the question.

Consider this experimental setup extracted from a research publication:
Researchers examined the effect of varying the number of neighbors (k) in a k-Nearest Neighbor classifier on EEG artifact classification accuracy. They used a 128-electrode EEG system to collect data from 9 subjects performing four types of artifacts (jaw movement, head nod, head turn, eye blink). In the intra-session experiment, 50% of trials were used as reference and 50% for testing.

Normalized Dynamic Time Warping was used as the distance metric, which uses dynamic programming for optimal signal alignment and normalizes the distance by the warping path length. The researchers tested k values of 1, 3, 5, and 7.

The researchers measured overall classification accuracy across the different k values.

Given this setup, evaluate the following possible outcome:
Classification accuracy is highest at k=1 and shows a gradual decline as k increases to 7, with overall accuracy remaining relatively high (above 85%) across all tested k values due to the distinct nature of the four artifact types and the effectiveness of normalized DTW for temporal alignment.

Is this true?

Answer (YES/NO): NO